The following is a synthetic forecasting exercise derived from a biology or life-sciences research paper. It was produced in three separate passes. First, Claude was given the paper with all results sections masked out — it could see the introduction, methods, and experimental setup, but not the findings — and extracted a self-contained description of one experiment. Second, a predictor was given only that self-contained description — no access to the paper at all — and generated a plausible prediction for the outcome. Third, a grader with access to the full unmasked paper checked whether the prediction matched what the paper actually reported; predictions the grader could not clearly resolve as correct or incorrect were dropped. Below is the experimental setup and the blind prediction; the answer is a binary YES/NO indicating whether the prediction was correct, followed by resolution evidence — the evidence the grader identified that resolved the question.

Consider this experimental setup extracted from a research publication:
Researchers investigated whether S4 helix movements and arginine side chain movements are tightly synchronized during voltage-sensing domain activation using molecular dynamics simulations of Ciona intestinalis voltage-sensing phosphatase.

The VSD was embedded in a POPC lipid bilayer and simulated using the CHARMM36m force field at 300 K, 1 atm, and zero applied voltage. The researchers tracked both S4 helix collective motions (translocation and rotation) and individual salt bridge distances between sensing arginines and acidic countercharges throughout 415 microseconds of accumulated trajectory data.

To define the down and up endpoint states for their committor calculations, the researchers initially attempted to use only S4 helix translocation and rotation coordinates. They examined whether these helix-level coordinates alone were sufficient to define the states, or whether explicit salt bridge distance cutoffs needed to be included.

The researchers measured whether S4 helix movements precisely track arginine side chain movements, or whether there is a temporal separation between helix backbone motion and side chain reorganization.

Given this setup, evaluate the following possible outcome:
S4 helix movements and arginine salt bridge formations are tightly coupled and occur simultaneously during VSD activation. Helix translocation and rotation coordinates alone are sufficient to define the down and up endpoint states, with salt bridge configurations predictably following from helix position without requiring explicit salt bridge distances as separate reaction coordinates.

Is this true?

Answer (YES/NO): NO